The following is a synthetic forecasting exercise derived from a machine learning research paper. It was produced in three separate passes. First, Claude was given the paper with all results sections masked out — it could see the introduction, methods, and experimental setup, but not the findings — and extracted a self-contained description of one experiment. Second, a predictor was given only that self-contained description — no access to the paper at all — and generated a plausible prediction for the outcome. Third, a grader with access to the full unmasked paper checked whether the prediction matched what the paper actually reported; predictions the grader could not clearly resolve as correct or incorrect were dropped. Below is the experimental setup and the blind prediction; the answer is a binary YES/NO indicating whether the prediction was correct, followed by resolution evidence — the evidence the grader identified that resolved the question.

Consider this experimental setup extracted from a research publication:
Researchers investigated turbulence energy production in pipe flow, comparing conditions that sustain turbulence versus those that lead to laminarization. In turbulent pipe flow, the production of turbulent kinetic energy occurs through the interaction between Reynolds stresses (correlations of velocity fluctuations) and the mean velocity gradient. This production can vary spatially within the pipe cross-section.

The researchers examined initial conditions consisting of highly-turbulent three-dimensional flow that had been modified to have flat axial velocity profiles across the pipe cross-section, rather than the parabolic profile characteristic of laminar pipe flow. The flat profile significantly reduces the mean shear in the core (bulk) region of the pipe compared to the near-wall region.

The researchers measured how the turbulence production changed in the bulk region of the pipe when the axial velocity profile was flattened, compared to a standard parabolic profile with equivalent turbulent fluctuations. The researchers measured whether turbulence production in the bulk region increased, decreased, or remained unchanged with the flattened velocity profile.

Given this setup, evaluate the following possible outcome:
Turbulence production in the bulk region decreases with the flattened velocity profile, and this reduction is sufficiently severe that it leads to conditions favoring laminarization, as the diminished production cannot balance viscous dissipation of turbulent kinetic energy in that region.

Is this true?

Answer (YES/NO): YES